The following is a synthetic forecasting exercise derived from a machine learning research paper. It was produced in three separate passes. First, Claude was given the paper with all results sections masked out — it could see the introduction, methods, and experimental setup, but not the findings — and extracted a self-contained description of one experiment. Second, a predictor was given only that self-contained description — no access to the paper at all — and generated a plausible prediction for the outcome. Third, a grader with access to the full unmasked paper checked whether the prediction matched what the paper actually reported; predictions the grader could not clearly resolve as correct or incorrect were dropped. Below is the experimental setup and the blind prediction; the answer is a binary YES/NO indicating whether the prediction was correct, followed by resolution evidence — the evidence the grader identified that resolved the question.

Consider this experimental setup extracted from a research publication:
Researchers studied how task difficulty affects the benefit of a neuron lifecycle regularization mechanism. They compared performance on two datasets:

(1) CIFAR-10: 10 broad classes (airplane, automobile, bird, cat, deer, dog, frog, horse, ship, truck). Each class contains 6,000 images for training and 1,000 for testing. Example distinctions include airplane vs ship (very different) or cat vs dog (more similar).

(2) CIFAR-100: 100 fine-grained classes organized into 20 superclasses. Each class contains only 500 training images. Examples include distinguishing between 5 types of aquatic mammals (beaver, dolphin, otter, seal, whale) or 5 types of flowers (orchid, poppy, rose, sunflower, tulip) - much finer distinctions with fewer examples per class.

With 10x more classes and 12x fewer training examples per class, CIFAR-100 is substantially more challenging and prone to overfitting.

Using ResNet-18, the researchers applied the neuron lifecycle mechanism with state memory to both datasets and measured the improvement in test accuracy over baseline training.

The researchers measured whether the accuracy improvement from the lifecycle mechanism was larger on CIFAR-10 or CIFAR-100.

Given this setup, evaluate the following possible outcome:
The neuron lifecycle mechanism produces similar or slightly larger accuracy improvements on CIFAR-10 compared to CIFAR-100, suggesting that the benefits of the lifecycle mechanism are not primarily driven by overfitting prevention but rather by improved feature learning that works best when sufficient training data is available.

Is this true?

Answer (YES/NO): NO